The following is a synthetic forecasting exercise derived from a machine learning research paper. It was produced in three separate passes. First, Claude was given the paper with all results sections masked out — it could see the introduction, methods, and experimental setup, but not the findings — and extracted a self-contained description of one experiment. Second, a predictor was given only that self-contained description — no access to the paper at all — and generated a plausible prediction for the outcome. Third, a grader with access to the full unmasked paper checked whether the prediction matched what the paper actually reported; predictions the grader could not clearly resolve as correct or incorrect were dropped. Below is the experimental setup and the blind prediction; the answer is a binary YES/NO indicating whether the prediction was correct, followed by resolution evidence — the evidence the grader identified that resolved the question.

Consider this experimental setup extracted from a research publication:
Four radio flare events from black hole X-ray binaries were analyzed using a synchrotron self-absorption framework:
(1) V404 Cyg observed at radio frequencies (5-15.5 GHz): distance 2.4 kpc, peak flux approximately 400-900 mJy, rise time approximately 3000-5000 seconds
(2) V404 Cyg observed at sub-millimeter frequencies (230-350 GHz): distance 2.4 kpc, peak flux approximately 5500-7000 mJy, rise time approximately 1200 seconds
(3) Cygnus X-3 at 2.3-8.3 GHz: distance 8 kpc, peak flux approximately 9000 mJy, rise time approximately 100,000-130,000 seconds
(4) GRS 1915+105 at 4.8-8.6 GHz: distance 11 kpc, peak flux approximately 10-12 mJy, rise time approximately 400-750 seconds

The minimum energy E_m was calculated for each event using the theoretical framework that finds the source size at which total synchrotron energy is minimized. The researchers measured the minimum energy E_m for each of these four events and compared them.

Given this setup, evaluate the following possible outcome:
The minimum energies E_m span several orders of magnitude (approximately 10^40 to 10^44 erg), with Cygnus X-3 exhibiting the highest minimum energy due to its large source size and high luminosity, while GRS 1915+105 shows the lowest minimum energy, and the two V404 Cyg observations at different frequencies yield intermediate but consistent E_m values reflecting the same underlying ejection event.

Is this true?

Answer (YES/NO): NO